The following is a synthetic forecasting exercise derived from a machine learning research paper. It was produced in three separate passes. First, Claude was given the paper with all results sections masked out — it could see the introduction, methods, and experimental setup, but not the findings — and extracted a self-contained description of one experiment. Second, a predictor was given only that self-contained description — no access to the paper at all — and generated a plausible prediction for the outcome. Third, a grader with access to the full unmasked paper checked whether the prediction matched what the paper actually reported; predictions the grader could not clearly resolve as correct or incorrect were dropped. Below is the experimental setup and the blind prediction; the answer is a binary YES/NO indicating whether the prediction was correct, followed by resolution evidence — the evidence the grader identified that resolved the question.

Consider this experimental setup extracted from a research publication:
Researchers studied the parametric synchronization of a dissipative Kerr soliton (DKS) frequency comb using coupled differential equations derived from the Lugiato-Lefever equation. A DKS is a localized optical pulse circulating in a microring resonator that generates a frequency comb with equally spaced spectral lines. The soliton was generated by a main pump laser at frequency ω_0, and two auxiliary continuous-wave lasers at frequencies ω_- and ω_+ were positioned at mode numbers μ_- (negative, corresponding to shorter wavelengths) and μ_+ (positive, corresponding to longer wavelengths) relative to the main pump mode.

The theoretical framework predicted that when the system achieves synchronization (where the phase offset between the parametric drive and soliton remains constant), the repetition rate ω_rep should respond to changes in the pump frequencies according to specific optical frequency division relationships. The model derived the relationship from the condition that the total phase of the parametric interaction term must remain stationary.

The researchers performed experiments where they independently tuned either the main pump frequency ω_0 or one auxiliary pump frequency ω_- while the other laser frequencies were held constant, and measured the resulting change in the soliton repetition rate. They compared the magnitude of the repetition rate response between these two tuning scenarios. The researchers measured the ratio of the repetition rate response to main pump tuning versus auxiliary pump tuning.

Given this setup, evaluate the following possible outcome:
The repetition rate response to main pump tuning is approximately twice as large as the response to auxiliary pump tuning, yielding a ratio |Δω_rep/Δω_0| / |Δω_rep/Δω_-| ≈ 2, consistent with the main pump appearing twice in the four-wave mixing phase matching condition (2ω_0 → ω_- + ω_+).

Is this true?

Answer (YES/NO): YES